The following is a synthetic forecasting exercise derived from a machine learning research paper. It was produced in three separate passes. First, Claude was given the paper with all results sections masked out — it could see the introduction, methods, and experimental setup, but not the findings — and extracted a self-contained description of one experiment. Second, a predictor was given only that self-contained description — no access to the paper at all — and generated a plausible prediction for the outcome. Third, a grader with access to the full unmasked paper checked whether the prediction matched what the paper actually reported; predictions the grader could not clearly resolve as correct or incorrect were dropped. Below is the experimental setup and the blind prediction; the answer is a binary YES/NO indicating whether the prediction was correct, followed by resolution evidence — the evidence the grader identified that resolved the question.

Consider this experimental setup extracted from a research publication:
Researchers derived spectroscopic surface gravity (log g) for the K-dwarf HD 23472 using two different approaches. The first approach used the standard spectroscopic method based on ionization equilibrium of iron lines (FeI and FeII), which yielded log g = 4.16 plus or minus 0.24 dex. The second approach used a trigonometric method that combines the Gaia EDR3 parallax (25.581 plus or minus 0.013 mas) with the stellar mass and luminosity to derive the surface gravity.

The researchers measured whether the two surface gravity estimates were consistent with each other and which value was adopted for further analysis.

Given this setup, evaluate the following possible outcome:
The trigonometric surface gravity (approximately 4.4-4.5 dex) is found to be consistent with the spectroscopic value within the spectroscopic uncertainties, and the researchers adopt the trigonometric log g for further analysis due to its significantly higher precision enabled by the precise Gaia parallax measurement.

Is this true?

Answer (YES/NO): NO